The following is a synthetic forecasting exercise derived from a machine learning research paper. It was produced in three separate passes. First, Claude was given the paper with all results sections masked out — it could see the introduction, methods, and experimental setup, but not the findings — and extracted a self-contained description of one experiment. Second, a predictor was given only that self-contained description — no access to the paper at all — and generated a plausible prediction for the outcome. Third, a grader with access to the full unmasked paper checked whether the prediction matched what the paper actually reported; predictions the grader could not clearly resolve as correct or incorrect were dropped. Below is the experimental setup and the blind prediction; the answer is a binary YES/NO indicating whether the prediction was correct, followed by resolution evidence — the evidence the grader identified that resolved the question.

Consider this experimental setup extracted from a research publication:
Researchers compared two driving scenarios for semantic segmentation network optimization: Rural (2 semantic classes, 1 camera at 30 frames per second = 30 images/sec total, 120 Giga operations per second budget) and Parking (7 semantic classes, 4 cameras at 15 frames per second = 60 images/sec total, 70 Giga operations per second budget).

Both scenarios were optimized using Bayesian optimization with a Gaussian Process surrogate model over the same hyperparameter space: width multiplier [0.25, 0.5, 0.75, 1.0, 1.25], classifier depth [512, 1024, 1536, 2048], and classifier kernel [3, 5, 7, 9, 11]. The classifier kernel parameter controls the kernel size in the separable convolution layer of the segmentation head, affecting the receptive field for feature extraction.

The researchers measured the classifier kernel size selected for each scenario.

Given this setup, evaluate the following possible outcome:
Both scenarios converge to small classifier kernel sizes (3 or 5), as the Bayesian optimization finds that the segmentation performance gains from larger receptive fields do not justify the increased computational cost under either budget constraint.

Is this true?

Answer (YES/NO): NO